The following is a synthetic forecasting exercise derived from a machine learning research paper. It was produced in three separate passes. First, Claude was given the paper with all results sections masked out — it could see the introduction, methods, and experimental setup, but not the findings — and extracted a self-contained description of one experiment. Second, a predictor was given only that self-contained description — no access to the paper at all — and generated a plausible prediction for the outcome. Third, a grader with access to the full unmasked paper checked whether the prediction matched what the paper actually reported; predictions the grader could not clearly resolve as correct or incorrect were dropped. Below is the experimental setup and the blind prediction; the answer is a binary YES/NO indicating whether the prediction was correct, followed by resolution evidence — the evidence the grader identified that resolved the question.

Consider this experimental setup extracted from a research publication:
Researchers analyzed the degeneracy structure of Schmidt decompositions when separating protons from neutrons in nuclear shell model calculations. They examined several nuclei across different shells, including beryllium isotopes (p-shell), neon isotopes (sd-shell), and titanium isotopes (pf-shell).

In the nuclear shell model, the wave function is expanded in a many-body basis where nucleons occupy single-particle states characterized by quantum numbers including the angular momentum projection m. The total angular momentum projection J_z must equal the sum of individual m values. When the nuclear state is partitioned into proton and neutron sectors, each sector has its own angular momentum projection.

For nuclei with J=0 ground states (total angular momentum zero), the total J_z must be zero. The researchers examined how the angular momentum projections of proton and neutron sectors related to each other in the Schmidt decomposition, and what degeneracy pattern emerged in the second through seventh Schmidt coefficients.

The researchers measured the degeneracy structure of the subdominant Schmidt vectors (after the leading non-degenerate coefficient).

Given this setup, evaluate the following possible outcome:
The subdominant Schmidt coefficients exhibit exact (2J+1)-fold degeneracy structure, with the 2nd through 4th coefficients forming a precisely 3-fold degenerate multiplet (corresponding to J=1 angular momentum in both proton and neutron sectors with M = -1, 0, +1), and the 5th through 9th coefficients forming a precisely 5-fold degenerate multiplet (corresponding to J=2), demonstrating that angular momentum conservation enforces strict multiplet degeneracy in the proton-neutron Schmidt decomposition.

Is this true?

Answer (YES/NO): NO